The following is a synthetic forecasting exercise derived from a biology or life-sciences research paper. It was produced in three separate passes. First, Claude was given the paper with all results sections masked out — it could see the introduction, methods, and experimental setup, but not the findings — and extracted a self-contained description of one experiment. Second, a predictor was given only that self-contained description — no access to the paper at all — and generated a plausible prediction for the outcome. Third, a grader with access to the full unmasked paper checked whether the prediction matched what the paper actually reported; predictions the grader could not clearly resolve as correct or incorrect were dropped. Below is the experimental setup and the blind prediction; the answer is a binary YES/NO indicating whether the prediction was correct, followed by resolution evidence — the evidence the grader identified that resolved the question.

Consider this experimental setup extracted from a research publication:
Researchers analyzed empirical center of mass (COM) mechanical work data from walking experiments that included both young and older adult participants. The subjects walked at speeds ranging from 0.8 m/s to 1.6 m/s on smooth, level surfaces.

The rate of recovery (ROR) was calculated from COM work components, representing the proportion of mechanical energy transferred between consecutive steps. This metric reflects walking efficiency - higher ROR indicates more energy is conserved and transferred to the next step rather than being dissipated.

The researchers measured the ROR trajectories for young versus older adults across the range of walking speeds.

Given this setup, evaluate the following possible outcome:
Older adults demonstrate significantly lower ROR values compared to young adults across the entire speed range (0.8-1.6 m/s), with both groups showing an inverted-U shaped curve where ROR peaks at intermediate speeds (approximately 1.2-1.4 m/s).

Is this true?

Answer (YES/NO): NO